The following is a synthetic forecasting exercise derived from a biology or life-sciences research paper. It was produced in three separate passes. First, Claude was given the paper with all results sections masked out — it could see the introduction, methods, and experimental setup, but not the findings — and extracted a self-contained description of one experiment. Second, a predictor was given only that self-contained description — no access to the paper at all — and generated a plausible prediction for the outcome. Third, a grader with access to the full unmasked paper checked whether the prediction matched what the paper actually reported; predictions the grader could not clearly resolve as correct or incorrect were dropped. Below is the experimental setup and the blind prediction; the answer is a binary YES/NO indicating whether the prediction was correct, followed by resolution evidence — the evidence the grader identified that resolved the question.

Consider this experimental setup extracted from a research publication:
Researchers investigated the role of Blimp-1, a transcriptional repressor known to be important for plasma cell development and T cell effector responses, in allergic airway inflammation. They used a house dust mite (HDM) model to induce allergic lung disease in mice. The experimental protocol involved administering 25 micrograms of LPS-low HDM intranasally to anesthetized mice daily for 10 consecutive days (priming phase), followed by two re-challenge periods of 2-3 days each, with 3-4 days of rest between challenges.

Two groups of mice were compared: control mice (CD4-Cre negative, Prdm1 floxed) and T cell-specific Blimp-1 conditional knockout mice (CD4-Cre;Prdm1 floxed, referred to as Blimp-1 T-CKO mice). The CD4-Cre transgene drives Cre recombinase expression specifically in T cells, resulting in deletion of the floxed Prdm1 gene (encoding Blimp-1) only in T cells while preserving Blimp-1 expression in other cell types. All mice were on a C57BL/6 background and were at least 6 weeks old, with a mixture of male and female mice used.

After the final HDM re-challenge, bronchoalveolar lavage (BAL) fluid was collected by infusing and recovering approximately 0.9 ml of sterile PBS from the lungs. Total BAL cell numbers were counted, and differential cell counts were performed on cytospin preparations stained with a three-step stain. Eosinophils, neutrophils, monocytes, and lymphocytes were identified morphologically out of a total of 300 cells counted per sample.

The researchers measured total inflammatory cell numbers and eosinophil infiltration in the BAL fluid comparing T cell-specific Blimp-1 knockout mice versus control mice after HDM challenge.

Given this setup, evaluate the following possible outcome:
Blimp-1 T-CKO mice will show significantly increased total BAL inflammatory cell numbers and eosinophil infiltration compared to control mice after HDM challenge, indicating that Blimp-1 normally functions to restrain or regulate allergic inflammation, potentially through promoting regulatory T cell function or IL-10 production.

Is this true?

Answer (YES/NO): NO